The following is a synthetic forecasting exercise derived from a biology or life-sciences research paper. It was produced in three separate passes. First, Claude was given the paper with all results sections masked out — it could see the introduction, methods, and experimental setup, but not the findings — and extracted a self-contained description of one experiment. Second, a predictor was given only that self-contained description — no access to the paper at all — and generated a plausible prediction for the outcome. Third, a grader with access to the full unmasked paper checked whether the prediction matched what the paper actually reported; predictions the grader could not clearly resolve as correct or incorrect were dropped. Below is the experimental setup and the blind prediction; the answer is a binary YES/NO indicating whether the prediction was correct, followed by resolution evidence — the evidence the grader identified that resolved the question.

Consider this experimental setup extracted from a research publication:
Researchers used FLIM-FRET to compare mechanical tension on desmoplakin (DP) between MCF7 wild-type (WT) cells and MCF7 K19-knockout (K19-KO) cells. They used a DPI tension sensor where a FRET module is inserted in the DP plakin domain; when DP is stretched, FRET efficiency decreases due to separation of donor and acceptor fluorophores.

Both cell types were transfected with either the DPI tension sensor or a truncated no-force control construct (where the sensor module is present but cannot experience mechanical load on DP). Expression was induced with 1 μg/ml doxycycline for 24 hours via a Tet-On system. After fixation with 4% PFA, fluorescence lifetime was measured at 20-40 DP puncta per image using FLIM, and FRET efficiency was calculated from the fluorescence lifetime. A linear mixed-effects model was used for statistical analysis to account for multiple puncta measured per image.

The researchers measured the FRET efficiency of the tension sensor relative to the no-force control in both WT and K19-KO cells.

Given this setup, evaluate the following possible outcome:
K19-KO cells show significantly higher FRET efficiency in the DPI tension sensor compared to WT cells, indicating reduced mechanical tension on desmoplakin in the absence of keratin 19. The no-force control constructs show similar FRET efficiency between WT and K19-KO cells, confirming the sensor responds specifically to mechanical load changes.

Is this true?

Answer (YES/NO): YES